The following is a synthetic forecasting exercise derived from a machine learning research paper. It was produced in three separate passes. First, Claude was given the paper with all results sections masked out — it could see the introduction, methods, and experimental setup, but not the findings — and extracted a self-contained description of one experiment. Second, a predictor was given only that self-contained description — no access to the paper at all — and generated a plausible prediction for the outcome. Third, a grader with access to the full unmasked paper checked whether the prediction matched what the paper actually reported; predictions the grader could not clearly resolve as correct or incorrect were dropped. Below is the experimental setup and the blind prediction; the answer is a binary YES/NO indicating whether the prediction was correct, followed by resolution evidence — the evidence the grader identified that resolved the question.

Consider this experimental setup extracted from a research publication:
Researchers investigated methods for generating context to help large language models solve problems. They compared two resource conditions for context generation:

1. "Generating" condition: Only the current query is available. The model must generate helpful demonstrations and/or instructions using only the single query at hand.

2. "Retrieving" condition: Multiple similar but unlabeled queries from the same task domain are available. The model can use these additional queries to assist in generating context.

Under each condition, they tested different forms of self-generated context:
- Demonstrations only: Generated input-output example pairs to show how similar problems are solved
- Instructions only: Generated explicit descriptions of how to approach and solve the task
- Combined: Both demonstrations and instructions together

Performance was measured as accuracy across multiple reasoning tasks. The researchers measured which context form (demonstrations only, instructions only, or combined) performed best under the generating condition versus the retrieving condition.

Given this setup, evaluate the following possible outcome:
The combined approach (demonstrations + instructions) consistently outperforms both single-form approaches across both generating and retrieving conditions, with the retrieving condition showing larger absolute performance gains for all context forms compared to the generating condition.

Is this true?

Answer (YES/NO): NO